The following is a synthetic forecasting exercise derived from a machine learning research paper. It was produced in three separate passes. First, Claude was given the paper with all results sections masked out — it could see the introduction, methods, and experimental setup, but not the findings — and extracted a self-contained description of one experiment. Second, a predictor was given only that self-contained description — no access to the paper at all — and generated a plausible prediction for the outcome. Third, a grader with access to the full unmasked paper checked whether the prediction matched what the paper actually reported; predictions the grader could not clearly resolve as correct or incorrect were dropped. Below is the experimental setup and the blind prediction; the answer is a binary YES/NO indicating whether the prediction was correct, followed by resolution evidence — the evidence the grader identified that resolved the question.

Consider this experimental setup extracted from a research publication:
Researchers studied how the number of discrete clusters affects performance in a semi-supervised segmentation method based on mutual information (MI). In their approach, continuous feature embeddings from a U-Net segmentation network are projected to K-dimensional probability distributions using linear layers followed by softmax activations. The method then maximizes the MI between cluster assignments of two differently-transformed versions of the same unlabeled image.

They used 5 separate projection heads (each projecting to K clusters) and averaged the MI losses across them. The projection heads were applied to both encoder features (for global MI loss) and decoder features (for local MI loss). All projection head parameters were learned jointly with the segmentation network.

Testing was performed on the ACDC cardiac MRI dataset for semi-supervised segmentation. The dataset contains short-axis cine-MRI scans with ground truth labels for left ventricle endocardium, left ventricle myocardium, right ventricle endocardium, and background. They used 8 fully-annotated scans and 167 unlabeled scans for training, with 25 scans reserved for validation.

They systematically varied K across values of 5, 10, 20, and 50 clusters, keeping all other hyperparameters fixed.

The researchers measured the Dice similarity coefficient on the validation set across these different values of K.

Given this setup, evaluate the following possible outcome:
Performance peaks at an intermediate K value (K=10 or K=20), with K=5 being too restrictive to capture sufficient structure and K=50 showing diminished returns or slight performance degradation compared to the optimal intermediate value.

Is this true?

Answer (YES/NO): NO